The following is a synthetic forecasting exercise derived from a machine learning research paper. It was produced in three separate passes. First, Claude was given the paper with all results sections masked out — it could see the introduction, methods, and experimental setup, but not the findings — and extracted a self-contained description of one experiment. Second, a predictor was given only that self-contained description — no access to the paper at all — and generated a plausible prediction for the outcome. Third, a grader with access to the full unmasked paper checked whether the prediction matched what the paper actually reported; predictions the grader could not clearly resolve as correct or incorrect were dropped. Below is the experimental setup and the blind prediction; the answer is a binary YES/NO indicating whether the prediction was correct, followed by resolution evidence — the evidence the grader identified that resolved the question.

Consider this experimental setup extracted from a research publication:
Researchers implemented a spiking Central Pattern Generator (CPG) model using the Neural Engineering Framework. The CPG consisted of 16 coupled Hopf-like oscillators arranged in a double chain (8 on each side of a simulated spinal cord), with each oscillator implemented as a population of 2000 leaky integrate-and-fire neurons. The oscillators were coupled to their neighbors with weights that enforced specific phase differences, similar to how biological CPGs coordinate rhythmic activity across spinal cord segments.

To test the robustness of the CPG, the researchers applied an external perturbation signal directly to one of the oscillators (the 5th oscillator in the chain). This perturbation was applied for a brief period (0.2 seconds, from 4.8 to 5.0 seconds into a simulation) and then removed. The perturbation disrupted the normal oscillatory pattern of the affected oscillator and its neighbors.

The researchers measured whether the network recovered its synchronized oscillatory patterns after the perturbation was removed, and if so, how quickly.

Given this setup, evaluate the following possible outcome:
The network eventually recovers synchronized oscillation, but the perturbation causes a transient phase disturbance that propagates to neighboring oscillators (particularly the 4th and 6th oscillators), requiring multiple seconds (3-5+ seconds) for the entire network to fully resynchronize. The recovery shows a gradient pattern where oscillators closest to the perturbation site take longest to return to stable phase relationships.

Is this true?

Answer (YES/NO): NO